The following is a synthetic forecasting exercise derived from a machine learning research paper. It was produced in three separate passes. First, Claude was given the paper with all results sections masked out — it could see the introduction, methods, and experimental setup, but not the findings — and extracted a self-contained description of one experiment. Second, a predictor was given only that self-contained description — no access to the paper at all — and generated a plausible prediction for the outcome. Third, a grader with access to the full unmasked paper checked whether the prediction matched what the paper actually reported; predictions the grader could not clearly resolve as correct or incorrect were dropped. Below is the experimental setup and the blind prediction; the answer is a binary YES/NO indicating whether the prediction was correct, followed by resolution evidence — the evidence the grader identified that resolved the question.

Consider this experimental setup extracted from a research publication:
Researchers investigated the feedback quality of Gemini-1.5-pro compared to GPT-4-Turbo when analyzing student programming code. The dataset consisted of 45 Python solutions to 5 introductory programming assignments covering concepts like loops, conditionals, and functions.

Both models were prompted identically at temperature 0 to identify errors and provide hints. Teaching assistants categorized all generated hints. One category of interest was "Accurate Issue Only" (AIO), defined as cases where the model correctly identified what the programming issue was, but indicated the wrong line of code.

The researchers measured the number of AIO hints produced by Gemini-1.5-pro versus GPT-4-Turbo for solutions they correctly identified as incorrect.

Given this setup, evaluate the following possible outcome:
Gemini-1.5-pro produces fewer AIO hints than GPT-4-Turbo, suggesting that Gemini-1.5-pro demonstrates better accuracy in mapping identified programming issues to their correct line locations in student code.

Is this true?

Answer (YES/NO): NO